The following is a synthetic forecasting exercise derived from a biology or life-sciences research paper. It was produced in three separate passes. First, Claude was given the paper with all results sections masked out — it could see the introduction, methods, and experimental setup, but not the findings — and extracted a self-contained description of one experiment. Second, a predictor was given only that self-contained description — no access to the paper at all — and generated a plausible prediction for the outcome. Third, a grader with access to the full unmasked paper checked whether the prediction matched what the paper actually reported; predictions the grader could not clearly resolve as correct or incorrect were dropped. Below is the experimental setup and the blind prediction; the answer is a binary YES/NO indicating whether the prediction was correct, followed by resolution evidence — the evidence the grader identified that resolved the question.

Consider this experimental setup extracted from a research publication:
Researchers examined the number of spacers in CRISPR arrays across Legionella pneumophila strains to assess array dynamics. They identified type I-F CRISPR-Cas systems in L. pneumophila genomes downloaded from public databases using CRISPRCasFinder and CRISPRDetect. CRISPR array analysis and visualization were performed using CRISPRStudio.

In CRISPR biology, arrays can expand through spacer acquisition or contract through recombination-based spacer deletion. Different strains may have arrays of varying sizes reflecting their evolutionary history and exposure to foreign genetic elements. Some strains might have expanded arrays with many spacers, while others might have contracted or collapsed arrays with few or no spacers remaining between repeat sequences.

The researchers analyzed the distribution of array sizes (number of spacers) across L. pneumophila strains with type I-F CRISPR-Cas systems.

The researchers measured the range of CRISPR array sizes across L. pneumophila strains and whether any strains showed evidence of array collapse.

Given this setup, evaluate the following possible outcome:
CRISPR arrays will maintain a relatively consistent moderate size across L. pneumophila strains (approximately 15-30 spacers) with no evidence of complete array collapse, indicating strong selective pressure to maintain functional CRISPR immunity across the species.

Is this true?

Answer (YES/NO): NO